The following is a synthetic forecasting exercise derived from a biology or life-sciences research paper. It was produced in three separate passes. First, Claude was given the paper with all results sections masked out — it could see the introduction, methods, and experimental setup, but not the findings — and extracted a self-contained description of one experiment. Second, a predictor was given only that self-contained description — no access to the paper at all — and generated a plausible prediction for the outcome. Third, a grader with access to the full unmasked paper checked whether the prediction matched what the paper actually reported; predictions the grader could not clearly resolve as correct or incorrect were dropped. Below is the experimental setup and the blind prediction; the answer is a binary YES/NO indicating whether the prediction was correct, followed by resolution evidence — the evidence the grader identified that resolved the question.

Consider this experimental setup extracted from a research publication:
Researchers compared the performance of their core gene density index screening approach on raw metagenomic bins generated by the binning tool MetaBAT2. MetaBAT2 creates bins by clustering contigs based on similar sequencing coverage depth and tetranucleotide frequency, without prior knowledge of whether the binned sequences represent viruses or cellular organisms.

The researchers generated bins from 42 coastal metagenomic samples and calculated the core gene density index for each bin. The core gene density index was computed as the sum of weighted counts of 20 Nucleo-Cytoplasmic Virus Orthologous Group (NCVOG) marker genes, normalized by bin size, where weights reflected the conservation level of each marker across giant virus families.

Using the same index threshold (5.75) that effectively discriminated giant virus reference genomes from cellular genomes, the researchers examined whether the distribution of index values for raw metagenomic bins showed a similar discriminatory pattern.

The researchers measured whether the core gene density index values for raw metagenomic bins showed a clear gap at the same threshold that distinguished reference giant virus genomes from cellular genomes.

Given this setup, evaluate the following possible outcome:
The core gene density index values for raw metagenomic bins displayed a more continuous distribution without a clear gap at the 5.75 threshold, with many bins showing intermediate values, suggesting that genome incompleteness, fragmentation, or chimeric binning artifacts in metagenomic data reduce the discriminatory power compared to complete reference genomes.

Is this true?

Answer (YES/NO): NO